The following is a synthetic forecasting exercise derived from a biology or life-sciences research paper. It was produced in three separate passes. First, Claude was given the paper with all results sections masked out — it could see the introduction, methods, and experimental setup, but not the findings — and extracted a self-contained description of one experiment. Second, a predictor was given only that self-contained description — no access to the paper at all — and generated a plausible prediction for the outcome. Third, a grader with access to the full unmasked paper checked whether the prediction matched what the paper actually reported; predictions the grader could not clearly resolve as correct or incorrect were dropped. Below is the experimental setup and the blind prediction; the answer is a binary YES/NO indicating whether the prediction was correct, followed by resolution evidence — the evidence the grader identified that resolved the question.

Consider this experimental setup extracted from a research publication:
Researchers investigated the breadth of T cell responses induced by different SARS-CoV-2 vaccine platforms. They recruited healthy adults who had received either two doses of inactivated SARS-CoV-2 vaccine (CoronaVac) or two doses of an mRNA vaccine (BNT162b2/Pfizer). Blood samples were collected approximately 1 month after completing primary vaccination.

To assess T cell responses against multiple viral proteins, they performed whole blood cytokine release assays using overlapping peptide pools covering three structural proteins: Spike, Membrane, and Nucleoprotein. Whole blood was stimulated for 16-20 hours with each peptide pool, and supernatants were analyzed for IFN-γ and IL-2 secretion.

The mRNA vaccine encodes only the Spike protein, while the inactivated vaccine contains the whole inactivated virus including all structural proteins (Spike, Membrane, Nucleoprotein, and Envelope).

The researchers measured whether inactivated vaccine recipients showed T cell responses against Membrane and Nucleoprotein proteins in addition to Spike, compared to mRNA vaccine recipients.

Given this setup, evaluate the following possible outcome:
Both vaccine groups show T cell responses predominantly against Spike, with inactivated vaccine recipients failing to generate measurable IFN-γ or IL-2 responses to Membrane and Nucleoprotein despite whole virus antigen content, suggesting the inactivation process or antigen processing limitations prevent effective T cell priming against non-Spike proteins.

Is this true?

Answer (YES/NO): NO